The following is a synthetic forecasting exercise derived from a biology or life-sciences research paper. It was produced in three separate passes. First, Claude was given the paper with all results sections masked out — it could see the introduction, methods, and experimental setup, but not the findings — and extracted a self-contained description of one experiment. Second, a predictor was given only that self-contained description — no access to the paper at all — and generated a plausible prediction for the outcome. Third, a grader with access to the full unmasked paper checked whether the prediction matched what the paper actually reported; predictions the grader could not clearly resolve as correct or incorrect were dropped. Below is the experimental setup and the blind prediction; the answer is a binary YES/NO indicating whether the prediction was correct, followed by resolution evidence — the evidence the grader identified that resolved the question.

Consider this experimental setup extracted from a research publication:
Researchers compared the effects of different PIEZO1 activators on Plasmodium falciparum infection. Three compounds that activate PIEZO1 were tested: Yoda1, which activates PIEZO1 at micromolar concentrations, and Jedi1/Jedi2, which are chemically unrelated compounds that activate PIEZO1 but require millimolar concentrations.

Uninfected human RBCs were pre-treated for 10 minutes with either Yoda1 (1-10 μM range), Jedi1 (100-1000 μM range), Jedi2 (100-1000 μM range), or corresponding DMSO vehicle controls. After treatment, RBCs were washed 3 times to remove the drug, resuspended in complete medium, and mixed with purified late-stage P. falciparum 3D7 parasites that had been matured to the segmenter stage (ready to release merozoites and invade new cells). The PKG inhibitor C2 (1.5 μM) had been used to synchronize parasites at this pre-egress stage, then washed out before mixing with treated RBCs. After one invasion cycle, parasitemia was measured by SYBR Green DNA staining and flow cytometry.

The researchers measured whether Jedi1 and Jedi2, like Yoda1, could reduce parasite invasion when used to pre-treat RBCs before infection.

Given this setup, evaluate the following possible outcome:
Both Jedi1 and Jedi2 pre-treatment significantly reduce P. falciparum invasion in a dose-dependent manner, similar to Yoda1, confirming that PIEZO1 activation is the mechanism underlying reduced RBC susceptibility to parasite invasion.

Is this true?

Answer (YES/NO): NO